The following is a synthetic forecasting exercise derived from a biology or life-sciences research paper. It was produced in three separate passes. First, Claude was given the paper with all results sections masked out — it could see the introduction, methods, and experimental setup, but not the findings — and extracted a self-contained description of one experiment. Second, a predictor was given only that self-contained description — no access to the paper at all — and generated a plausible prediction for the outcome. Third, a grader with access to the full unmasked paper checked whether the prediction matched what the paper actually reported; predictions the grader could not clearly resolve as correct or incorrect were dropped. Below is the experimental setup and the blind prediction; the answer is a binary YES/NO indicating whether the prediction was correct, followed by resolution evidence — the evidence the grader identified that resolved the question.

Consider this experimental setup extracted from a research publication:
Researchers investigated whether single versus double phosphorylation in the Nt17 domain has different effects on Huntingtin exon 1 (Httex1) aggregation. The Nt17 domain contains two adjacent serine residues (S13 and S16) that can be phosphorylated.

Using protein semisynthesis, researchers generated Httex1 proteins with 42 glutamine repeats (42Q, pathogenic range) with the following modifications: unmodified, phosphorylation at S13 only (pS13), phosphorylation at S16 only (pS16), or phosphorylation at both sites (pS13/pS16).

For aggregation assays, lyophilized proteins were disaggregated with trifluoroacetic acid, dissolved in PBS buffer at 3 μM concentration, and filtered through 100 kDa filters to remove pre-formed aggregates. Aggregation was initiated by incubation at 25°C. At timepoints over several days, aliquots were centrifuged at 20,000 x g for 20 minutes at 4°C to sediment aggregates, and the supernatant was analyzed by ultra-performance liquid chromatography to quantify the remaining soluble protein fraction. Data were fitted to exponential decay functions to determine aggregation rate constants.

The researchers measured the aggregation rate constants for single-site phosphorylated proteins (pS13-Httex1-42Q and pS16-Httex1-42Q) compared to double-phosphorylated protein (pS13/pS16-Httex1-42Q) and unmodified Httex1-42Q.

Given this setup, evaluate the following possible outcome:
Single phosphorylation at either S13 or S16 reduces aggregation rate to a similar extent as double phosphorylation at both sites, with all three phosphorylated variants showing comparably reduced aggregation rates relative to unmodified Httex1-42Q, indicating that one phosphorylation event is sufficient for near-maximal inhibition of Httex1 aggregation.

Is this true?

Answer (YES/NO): NO